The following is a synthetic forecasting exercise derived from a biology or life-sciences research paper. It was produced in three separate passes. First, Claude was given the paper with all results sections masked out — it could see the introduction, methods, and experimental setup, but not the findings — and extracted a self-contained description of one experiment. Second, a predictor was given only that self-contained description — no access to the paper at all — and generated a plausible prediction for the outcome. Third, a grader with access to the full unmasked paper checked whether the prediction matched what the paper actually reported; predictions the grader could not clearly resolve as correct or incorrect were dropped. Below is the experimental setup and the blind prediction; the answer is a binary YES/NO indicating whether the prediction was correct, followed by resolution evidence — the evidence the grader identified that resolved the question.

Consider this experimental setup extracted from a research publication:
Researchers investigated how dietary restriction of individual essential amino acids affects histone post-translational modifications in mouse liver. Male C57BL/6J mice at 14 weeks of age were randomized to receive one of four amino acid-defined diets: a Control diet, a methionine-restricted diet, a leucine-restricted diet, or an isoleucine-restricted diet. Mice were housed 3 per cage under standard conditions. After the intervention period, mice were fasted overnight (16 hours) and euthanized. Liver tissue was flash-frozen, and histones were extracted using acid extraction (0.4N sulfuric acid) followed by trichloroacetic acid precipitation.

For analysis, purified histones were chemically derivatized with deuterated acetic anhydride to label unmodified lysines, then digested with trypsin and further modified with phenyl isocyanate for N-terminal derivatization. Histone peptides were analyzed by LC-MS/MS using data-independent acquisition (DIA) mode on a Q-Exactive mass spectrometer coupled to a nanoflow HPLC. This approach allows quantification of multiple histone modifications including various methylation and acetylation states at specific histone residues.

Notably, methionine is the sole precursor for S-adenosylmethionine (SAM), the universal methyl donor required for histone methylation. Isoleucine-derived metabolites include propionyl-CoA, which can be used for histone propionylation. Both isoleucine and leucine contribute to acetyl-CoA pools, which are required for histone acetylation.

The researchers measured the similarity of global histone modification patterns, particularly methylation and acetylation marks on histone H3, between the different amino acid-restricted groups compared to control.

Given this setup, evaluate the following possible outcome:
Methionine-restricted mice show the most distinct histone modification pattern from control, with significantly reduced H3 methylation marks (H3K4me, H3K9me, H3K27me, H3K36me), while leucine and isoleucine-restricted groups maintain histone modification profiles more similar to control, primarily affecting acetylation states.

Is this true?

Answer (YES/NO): NO